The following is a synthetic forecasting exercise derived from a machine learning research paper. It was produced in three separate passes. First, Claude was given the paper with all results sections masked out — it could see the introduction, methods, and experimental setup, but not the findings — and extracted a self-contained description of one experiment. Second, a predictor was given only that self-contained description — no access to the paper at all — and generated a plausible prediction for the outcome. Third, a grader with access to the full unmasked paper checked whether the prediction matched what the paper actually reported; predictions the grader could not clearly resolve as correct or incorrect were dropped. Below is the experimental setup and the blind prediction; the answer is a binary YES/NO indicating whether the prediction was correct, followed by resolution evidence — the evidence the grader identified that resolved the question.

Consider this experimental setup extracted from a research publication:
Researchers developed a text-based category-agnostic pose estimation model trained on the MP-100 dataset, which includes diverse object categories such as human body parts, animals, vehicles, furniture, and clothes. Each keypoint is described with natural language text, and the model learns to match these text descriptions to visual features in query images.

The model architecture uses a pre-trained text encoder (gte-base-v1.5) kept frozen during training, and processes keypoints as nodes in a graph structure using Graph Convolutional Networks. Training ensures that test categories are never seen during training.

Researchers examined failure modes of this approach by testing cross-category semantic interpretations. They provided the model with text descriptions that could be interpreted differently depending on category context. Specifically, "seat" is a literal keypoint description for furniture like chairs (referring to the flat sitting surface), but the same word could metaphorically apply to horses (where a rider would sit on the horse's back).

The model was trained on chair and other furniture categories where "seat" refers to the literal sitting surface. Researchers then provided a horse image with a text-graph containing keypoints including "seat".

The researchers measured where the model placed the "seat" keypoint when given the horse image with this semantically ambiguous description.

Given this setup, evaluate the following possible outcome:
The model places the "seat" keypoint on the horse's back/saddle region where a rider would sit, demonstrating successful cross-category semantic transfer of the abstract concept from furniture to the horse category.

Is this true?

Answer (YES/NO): NO